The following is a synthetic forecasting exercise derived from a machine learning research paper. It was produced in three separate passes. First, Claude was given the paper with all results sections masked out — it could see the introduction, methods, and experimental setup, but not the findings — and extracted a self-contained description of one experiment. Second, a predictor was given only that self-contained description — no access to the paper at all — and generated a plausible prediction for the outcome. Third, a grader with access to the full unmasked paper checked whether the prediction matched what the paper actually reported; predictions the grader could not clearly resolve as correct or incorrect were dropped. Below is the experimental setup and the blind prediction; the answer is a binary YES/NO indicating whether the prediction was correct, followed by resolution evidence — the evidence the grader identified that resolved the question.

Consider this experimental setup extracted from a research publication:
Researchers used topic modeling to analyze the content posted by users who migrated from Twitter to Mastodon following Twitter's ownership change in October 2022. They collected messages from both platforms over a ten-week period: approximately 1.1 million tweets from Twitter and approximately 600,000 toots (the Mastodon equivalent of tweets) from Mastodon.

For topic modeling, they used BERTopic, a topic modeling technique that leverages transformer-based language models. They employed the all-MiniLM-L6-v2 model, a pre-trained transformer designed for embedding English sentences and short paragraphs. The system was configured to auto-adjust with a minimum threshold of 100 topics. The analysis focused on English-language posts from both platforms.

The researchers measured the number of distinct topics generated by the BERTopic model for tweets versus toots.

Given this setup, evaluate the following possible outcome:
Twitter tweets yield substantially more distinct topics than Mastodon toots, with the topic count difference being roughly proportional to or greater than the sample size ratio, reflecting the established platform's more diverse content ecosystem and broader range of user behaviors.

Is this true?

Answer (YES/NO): NO